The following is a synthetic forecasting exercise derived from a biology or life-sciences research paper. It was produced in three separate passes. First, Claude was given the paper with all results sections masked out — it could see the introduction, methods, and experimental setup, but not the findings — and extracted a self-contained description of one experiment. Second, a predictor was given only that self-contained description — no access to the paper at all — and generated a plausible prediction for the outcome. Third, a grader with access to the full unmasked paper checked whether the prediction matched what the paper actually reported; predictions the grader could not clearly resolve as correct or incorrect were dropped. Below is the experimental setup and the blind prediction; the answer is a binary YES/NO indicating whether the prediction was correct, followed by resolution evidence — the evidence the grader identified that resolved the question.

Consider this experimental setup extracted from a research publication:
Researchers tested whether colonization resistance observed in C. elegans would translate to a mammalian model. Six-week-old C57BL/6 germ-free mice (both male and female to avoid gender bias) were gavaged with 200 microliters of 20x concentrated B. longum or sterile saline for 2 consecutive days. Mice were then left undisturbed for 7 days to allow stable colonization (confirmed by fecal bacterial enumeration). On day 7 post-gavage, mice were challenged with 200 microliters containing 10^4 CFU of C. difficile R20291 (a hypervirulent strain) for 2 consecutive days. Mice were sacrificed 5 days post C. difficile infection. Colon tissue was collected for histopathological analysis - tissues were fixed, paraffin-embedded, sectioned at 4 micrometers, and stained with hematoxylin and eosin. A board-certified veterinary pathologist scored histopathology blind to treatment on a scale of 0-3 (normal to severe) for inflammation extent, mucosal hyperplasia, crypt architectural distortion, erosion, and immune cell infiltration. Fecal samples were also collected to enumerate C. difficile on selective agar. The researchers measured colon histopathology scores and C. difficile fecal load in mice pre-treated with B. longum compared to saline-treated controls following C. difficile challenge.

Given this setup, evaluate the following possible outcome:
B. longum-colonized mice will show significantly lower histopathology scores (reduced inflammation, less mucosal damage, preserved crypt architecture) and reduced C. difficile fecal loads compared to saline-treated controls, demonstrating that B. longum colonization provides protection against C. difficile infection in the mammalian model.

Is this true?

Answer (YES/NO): YES